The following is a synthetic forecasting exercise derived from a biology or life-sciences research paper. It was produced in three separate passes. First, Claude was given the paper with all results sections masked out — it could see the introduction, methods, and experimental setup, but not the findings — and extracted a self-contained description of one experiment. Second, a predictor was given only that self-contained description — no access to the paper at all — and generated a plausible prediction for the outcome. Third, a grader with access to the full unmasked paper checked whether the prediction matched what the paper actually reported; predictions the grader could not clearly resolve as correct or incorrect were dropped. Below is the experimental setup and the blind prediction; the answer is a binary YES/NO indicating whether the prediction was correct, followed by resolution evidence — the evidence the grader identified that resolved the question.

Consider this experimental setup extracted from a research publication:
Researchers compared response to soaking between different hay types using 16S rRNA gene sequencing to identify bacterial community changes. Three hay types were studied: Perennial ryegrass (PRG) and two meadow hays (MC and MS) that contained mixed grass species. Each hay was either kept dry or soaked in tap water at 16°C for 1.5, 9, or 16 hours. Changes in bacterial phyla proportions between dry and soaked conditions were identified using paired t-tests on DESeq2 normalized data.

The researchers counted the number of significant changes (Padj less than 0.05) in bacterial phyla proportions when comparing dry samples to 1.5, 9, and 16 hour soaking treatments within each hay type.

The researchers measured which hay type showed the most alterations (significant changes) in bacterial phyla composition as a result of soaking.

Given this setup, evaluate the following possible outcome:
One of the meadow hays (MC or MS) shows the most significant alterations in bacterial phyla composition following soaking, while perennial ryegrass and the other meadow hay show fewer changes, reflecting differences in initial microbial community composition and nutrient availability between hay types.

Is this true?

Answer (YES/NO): NO